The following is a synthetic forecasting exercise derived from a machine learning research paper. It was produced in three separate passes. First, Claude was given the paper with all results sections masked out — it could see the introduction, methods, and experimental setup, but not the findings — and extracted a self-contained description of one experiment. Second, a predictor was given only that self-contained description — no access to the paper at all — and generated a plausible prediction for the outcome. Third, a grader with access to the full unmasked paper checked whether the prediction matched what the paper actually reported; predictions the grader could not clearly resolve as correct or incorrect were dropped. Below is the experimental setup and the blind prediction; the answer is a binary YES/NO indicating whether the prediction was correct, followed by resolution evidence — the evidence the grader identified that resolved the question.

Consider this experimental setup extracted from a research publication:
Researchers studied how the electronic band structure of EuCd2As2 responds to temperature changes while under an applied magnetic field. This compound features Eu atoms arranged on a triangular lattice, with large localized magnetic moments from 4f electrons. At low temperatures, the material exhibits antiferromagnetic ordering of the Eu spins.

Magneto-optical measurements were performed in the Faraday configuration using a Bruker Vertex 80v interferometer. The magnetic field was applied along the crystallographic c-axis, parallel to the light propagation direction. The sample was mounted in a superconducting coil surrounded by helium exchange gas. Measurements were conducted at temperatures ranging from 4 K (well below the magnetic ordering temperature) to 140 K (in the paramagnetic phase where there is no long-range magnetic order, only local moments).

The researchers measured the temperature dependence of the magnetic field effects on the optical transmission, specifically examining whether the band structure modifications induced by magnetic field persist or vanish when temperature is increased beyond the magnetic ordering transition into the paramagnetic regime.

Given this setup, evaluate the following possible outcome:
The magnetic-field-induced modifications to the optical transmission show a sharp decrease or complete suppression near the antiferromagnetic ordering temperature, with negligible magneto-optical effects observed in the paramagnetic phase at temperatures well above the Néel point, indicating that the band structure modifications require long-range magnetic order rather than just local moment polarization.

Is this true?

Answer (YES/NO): NO